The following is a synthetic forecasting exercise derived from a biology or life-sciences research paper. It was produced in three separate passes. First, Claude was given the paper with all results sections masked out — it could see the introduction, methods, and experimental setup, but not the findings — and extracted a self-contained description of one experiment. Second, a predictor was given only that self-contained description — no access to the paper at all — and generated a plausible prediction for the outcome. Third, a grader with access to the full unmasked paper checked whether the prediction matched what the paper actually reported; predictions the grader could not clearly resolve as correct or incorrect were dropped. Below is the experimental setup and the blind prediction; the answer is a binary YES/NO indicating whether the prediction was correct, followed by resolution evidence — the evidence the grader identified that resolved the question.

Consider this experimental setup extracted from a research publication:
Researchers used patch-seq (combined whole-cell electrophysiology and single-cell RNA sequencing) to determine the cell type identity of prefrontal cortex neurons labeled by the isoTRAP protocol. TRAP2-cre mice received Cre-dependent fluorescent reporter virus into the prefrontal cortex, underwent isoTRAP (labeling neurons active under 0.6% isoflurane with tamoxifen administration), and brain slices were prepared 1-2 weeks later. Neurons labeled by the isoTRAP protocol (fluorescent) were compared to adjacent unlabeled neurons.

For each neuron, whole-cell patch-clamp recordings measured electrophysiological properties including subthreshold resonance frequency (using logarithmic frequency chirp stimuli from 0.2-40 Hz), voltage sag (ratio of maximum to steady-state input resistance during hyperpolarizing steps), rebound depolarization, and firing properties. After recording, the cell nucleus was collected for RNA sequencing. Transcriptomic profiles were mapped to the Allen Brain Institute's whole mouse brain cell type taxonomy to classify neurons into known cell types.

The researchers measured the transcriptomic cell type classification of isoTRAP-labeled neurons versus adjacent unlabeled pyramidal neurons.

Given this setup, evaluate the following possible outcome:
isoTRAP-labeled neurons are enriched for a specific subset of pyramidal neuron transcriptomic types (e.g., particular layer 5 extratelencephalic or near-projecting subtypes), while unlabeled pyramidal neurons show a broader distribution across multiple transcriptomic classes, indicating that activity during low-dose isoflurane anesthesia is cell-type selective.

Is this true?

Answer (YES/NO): YES